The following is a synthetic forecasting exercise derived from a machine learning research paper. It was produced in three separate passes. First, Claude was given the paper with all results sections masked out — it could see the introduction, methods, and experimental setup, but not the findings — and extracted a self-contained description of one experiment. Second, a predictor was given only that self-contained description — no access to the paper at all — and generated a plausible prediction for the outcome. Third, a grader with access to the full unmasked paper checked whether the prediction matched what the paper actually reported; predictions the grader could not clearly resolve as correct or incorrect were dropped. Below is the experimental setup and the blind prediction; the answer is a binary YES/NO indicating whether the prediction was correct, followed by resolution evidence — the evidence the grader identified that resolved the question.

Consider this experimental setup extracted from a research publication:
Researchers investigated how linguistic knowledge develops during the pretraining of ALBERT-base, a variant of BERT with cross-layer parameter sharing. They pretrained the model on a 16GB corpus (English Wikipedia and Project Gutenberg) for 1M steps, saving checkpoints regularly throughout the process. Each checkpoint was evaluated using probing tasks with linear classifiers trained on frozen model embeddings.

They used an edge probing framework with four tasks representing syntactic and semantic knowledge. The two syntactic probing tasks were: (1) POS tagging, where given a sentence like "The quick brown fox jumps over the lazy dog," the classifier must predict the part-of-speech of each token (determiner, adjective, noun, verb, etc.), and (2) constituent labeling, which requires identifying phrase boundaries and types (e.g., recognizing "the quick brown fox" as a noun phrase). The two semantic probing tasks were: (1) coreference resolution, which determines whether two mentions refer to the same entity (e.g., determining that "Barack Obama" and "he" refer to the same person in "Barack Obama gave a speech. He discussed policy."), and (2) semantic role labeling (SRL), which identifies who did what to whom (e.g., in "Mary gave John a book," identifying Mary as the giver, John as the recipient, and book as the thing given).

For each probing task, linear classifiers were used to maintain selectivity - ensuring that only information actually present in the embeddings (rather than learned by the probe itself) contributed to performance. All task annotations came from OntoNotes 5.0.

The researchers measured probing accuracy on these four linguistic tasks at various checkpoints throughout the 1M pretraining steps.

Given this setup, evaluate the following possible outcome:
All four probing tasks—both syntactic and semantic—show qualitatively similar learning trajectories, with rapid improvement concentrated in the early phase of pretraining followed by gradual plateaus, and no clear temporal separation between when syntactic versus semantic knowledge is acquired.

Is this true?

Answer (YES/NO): YES